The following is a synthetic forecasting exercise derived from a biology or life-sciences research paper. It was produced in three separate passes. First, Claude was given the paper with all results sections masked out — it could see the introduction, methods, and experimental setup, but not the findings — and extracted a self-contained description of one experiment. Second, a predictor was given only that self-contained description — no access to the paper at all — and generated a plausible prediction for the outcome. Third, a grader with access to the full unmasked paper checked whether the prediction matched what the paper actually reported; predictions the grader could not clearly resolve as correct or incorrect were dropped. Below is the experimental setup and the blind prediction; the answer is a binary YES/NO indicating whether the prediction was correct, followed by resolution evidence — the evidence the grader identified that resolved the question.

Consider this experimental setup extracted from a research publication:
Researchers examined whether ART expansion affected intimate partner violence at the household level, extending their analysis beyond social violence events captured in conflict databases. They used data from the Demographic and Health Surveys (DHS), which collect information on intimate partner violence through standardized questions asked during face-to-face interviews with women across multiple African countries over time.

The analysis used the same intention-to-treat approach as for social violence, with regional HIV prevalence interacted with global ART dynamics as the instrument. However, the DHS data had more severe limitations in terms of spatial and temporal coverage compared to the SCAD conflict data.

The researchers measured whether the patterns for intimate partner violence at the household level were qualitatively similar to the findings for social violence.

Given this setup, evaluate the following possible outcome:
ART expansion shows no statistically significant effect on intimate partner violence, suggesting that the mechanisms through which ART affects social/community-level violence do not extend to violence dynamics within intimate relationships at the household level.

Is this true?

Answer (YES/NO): NO